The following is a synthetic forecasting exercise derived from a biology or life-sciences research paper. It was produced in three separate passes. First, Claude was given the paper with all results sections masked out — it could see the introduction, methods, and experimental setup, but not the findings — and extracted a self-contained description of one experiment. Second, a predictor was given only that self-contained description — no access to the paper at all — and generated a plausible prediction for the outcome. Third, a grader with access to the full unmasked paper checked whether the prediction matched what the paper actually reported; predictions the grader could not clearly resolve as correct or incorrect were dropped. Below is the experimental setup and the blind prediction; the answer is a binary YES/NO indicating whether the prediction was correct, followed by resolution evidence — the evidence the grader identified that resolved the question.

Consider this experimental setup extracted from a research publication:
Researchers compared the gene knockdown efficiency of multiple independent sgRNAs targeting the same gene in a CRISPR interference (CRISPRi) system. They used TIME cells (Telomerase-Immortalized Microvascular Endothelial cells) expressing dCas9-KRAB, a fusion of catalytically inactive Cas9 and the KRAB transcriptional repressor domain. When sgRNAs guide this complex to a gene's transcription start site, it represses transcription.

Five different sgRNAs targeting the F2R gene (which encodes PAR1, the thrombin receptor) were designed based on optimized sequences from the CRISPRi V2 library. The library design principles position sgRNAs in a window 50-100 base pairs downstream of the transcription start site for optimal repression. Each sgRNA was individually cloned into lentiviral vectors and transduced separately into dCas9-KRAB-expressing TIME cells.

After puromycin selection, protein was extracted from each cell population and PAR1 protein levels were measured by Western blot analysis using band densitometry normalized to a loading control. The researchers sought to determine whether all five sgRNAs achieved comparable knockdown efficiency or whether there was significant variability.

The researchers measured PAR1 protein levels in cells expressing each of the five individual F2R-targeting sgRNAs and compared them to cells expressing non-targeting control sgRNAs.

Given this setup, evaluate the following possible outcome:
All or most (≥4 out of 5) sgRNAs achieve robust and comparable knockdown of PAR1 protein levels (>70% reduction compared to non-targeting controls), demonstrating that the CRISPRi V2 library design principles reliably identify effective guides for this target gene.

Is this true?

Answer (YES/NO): NO